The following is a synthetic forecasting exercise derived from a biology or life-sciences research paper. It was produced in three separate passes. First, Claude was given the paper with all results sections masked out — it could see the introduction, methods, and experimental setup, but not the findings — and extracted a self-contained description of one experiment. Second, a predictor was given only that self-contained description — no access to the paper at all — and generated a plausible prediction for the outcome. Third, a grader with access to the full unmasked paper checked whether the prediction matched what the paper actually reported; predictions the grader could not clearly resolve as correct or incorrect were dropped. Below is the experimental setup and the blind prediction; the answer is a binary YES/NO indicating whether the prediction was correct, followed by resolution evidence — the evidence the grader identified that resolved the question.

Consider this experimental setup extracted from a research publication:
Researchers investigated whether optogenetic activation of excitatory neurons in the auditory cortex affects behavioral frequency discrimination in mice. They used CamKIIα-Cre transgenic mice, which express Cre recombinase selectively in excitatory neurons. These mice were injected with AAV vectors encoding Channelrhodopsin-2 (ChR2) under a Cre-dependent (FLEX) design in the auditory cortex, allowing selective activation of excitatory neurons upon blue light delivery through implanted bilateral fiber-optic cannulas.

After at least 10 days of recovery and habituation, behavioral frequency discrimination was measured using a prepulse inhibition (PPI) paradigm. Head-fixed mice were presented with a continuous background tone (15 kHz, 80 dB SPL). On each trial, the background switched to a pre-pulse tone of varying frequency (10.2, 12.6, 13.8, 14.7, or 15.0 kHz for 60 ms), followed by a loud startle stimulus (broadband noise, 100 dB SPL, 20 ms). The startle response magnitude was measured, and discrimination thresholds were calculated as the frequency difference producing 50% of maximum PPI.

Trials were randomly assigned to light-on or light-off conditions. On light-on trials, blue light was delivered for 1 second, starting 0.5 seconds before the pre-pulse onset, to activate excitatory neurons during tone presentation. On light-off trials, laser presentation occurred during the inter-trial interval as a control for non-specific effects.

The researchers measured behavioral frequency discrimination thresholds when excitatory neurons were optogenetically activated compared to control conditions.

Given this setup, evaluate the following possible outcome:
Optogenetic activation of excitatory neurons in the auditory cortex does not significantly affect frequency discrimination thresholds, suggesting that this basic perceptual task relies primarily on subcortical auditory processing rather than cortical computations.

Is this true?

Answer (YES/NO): NO